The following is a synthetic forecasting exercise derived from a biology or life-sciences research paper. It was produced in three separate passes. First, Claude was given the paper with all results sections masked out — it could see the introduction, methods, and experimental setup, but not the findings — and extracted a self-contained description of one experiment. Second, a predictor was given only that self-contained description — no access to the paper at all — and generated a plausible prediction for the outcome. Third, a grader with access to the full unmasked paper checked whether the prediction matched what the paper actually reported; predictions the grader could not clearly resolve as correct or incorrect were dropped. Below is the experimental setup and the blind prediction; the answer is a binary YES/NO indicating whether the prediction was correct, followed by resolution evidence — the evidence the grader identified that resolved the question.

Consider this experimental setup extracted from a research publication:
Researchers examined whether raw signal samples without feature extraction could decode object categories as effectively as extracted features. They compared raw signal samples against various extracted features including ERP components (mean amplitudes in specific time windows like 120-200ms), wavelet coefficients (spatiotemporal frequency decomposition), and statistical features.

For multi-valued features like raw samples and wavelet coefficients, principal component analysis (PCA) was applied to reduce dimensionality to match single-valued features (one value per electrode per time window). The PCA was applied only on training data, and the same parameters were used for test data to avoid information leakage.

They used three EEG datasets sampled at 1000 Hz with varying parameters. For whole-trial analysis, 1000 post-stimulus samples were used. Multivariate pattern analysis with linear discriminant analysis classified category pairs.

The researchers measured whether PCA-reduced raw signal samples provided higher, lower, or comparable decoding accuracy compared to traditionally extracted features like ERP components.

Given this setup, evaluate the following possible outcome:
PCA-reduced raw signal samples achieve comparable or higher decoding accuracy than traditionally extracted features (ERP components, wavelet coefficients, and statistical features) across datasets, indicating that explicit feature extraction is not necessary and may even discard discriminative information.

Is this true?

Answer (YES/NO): YES